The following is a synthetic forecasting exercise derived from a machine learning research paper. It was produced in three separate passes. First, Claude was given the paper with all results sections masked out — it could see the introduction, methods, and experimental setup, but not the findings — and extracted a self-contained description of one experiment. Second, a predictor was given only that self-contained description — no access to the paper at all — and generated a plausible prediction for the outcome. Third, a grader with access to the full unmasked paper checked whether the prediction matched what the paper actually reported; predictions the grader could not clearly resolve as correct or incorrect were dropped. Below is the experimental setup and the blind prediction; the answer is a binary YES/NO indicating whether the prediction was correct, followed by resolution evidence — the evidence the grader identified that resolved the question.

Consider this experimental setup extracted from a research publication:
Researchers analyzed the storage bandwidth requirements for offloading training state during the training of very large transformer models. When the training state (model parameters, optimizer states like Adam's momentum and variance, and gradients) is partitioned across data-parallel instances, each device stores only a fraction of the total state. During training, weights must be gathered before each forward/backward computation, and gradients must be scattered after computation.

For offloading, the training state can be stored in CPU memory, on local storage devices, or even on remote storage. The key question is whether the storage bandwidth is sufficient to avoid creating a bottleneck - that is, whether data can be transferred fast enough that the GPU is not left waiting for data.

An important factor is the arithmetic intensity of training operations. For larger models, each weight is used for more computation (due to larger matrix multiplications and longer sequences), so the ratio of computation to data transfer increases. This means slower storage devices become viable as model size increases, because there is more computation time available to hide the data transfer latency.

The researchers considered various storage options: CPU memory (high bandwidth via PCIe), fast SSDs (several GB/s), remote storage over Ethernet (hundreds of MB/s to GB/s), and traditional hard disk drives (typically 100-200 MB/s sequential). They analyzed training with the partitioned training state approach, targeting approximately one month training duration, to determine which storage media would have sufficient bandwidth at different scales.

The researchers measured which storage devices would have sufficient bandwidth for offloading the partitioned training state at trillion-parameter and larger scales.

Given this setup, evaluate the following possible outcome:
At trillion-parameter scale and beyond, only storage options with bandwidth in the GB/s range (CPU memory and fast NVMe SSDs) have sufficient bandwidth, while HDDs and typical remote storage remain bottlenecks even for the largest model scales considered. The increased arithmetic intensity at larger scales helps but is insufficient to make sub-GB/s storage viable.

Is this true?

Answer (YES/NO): NO